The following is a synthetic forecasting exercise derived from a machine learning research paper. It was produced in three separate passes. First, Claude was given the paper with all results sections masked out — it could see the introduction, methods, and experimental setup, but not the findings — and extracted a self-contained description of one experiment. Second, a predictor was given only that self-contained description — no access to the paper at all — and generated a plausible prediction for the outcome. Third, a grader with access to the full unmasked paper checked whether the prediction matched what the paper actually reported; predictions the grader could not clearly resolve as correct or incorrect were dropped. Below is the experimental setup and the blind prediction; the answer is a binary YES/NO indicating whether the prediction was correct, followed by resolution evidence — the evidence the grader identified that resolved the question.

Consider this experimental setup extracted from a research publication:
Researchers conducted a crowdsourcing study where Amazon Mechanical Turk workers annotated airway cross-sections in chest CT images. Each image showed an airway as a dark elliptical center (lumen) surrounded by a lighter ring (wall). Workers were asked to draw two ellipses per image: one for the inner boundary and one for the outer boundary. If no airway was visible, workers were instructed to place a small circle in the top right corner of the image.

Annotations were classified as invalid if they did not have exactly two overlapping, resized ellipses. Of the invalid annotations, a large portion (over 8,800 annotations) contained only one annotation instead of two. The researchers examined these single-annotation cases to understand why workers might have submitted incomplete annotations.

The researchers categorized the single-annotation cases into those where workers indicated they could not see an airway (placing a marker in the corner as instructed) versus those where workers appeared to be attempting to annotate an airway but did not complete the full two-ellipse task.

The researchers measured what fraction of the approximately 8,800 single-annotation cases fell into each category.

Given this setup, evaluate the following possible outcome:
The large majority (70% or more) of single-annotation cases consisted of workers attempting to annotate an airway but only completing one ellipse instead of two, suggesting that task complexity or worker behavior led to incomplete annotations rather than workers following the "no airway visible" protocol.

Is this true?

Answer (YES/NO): NO